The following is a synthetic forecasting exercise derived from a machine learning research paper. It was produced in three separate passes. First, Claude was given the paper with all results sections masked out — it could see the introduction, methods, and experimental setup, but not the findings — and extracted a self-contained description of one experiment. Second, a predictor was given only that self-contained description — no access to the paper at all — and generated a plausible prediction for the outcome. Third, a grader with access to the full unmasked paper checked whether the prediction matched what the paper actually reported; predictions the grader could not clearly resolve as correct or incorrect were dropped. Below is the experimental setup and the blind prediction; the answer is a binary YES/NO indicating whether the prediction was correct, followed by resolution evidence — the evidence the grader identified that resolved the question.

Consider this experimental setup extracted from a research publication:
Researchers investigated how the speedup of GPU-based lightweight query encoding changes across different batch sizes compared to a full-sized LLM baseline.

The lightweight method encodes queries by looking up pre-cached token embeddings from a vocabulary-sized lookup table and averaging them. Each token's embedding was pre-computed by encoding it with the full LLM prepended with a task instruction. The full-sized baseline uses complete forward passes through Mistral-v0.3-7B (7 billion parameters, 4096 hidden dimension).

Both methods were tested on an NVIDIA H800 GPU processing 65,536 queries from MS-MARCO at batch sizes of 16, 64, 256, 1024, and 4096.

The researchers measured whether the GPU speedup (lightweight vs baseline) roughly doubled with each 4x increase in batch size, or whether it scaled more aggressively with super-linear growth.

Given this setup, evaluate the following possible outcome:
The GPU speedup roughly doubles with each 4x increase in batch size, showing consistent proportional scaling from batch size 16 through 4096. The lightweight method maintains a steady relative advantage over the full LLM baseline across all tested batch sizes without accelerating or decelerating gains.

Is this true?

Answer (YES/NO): NO